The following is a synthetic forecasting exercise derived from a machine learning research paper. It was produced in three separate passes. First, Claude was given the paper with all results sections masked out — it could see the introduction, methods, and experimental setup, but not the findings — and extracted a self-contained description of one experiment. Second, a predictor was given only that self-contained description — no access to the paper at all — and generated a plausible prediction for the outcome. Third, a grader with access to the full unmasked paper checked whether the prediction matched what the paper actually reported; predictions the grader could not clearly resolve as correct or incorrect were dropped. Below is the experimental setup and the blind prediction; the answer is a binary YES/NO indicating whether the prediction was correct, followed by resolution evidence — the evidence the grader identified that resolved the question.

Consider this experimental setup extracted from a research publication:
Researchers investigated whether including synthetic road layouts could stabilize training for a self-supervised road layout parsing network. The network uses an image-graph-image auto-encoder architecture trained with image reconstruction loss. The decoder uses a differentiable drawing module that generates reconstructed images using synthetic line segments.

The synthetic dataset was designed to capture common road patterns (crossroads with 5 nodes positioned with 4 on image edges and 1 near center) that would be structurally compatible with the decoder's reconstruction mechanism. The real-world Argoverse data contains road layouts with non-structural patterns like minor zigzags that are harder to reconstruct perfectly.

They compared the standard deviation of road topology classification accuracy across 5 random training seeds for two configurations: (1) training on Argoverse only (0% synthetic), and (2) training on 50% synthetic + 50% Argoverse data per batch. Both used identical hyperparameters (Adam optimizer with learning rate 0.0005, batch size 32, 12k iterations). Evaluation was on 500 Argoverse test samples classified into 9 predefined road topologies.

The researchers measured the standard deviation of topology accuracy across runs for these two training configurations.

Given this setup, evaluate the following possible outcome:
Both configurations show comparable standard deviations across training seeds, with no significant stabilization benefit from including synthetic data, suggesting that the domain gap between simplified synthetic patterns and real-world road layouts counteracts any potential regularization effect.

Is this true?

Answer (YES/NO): NO